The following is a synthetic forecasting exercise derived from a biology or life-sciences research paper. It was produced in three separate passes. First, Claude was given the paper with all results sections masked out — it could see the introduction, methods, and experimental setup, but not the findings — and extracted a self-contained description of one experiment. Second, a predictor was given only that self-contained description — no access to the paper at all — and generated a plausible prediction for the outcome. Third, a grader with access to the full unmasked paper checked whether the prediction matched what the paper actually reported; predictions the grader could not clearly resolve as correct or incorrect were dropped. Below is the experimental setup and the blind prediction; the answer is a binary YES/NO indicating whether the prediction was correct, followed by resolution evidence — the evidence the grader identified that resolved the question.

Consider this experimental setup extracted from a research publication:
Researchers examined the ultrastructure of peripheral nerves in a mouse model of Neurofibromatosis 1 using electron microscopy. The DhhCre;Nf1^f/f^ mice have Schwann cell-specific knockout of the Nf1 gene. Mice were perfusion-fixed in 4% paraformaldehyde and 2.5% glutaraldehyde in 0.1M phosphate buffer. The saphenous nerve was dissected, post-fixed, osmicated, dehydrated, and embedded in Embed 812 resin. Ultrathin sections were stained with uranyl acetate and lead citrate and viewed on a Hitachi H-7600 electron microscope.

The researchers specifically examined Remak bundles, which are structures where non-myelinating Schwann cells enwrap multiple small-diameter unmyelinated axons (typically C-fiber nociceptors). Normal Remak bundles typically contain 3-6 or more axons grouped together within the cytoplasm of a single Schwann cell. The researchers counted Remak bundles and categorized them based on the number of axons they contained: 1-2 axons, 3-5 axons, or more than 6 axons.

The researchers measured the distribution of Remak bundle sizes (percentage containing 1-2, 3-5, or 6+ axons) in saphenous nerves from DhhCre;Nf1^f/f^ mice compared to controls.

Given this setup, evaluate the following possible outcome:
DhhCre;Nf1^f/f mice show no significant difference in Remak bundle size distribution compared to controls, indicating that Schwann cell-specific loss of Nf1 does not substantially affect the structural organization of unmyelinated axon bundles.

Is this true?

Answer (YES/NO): NO